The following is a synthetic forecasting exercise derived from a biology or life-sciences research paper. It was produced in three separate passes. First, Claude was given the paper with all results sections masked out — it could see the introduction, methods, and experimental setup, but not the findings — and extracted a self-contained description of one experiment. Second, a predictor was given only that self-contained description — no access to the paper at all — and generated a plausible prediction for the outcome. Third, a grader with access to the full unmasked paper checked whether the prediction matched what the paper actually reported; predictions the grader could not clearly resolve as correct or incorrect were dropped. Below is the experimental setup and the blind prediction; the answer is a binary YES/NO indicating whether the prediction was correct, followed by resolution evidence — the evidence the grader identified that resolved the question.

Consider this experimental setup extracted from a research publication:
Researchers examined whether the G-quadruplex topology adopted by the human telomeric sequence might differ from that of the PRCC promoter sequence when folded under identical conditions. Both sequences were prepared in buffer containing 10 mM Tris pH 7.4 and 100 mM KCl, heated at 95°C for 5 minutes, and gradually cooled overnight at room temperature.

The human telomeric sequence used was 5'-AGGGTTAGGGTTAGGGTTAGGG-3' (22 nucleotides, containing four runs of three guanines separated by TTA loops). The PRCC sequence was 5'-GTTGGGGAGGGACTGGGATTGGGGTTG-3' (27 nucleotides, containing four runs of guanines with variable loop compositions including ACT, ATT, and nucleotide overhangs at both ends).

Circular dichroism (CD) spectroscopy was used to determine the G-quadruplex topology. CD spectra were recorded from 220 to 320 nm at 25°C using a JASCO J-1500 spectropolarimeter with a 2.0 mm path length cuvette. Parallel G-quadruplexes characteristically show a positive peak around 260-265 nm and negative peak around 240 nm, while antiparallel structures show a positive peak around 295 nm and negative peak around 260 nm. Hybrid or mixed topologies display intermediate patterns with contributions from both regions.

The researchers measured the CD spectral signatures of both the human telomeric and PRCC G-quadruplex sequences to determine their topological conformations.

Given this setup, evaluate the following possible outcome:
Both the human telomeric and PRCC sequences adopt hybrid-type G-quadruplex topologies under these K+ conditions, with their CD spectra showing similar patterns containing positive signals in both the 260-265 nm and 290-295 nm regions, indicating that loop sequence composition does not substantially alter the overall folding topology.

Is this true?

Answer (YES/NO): NO